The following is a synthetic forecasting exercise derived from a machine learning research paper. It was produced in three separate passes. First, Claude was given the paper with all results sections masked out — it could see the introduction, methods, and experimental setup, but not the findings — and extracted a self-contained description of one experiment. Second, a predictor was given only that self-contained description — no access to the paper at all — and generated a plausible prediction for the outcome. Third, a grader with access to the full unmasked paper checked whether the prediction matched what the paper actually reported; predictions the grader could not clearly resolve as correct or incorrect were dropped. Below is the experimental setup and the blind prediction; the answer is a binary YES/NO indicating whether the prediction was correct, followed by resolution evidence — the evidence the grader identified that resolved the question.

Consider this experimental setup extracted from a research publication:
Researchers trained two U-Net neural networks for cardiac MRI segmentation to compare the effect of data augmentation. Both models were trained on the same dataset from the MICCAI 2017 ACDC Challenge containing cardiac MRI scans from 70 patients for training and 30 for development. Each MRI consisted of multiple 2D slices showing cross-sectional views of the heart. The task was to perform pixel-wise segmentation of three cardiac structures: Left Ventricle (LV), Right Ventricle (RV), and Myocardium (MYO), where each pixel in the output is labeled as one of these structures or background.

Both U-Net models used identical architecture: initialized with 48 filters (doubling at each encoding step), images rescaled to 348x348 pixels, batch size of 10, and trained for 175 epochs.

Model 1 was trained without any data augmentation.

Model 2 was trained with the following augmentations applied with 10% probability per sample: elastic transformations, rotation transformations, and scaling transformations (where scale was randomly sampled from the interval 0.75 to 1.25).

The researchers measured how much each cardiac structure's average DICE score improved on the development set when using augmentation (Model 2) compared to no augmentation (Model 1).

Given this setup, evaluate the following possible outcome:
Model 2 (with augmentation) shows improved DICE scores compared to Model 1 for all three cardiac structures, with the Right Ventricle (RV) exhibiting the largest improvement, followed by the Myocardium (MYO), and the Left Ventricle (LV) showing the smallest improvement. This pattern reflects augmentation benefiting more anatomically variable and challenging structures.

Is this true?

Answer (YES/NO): YES